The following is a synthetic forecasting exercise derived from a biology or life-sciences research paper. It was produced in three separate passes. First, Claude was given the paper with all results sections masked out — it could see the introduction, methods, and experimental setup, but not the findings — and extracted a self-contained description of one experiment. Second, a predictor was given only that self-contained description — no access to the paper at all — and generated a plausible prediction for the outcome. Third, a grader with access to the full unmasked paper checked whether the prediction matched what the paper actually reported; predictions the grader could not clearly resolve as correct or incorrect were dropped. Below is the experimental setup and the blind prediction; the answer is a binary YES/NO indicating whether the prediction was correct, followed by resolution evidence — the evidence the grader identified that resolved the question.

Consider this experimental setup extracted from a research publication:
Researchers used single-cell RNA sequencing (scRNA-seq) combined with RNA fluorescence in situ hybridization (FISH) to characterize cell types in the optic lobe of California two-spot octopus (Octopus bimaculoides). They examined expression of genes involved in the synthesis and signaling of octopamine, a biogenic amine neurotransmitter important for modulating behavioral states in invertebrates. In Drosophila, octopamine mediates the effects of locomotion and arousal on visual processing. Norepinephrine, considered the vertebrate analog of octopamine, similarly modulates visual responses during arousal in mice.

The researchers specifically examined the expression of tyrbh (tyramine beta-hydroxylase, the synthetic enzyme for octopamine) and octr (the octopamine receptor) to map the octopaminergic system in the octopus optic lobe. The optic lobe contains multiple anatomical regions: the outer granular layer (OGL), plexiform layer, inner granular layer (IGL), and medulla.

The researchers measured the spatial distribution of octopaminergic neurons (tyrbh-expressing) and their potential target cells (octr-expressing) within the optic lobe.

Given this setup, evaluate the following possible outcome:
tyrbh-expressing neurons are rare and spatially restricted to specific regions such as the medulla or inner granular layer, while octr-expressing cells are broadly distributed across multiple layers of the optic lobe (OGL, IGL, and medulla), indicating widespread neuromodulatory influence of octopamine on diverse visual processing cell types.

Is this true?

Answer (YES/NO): NO